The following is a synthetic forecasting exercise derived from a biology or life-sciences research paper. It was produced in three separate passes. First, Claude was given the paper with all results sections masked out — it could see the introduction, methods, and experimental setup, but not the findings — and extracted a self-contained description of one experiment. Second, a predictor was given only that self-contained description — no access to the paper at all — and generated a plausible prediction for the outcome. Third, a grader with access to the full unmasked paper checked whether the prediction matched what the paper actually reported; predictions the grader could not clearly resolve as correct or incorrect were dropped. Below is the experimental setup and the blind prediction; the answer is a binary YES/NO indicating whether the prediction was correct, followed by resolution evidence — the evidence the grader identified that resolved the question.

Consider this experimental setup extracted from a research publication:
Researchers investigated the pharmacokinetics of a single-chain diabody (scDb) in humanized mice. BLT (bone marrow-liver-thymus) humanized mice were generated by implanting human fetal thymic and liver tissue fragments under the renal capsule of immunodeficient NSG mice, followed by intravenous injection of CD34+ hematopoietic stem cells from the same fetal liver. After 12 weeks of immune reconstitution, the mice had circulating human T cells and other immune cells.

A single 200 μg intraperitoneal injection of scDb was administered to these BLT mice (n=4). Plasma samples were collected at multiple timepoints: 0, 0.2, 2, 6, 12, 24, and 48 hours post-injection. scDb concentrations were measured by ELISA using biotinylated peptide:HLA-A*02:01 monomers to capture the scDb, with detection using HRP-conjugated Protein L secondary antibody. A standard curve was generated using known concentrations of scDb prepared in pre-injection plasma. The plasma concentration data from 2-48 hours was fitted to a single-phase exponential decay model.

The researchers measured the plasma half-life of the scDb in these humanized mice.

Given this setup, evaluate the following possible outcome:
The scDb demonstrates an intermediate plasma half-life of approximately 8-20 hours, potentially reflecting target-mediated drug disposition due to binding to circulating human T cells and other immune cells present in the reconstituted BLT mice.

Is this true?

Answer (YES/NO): NO